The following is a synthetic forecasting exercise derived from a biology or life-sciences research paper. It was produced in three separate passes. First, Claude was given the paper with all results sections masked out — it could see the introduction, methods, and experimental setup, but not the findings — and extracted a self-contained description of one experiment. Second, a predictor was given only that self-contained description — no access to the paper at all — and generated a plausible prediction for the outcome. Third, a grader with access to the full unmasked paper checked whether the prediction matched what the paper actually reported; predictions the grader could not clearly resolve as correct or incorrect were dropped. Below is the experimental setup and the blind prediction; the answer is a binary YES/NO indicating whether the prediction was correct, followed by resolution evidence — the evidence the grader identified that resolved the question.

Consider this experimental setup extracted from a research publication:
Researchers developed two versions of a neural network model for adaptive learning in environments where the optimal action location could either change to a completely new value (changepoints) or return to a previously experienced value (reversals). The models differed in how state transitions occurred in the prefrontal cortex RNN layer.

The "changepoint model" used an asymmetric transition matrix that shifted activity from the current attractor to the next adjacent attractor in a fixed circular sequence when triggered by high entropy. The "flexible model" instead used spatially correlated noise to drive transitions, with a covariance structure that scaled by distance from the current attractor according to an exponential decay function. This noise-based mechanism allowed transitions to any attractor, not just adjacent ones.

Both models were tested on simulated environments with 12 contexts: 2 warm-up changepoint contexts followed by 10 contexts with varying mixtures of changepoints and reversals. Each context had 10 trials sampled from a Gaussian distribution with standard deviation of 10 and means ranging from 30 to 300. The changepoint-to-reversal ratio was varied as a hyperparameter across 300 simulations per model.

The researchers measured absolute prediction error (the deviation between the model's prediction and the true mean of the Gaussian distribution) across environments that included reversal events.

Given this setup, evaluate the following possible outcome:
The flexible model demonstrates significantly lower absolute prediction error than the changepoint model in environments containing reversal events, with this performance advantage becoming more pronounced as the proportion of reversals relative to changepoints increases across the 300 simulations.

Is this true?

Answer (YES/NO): YES